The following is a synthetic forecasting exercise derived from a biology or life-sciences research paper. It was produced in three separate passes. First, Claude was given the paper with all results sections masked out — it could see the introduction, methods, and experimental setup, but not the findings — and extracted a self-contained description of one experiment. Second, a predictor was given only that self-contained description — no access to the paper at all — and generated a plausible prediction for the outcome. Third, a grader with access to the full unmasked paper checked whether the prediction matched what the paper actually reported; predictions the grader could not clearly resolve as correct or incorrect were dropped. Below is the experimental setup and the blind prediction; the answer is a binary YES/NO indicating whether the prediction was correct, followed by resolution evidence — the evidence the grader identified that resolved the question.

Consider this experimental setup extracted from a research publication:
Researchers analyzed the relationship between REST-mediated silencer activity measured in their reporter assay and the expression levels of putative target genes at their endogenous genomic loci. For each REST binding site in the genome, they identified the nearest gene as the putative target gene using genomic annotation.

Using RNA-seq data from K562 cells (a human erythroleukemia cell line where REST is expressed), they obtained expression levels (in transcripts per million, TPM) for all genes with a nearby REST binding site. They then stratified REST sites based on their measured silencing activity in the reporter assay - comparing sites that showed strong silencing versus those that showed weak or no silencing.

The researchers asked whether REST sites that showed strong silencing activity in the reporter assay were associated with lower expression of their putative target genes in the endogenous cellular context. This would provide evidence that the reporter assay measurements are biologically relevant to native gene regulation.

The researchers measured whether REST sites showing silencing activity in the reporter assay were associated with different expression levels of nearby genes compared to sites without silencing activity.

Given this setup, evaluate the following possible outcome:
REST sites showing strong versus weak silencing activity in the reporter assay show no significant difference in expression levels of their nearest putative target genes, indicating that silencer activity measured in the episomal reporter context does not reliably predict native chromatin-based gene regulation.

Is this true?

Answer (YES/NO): NO